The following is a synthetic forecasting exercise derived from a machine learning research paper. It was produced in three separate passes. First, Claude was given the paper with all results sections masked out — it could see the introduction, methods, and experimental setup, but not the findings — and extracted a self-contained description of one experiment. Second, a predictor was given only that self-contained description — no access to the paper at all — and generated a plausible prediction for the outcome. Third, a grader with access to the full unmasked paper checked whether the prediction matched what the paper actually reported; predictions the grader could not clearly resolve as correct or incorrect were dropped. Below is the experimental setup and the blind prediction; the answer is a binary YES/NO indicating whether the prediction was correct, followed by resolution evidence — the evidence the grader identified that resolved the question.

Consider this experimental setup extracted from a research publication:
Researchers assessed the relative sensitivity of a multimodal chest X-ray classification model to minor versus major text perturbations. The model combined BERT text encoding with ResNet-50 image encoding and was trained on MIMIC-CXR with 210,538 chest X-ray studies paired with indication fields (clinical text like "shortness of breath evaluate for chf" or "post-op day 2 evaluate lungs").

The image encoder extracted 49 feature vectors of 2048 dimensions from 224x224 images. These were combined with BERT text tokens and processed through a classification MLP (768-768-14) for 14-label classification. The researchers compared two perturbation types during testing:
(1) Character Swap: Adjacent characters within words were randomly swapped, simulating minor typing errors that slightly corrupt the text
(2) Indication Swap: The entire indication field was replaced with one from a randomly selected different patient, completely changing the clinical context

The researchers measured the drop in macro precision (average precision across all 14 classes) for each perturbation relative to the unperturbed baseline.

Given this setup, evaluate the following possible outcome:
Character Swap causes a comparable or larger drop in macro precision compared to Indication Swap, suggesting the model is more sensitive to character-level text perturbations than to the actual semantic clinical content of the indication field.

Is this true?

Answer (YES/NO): NO